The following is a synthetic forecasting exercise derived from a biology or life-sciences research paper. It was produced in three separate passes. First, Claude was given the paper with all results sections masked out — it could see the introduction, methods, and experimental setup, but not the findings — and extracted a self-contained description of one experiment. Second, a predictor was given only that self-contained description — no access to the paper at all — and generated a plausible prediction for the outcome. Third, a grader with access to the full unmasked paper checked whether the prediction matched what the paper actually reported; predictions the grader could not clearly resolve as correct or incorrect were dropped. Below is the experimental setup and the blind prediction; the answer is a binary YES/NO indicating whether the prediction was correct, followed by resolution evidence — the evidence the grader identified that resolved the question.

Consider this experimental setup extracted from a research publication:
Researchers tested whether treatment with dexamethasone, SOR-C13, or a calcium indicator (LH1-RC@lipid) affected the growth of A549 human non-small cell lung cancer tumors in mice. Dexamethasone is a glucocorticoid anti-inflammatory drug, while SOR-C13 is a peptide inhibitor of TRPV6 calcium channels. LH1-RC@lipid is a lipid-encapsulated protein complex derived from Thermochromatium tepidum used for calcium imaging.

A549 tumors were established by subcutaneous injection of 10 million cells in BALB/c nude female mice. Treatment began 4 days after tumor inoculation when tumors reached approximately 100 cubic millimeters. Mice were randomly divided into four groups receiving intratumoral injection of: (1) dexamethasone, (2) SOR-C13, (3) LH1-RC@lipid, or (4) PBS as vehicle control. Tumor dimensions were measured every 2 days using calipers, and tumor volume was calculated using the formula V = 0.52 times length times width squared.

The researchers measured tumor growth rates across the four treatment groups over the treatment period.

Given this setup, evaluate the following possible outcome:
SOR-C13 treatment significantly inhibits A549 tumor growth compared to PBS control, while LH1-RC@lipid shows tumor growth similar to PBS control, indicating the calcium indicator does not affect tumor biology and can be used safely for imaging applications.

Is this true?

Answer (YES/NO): YES